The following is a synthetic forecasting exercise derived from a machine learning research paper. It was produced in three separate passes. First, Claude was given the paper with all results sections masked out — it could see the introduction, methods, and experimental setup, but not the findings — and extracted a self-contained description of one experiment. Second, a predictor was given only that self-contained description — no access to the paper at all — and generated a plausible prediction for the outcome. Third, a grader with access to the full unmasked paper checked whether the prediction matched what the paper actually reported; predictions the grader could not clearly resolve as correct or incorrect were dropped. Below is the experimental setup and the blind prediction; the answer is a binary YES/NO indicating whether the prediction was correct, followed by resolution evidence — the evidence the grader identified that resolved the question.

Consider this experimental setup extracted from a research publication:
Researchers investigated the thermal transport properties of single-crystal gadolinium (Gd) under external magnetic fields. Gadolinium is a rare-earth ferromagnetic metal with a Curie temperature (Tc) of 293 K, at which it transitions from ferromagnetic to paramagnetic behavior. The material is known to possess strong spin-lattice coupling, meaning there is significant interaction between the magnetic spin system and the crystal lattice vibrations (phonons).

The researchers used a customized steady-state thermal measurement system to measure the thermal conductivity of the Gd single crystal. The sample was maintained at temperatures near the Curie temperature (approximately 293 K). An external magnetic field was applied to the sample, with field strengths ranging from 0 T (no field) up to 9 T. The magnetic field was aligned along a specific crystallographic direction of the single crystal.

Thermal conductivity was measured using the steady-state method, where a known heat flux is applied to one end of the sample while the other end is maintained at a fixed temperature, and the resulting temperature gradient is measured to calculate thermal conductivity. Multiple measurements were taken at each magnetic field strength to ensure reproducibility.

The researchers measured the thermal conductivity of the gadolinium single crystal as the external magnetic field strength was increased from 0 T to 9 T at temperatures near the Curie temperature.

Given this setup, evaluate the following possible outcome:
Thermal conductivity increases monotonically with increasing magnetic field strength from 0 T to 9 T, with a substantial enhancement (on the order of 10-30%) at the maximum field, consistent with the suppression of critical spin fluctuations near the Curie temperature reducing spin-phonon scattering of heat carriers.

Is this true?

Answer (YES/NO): NO